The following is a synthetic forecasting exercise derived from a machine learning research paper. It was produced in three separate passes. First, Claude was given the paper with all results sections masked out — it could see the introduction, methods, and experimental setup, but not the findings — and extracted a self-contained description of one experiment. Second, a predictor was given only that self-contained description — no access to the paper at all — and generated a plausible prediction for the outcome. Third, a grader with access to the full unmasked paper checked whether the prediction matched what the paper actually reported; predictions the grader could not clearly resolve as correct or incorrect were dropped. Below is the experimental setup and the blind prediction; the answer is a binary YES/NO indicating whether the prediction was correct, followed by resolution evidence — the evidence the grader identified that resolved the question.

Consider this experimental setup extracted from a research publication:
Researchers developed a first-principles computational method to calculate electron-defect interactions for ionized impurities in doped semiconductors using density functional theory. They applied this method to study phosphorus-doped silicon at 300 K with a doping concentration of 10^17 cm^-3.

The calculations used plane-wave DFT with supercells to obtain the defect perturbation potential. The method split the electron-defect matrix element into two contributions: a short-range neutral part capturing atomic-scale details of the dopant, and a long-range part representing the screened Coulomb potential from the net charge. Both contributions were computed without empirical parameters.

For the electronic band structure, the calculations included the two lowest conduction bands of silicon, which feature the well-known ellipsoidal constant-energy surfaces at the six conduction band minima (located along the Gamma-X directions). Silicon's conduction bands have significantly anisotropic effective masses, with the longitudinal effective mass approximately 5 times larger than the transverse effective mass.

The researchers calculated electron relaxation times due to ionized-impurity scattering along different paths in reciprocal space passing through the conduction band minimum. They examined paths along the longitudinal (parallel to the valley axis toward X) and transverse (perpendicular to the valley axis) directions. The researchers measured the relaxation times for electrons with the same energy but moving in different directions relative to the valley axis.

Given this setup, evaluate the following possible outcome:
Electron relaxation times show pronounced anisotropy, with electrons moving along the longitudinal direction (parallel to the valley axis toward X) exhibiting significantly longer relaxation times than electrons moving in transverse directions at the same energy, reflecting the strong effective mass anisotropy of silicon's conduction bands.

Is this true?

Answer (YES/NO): NO